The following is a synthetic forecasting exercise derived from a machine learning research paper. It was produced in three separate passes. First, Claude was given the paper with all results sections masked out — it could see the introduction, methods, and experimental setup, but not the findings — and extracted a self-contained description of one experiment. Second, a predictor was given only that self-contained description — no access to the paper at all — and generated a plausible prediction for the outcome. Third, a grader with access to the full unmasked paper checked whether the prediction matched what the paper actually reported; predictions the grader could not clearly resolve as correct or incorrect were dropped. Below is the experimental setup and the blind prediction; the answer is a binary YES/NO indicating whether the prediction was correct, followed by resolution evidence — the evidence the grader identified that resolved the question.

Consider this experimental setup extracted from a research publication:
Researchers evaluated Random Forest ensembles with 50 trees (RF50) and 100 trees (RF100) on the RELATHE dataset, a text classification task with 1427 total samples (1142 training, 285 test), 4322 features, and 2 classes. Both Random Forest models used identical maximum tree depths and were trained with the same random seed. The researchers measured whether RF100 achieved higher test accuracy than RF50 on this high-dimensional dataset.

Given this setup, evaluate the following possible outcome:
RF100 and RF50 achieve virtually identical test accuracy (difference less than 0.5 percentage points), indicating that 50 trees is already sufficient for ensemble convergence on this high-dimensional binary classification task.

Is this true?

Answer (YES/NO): NO